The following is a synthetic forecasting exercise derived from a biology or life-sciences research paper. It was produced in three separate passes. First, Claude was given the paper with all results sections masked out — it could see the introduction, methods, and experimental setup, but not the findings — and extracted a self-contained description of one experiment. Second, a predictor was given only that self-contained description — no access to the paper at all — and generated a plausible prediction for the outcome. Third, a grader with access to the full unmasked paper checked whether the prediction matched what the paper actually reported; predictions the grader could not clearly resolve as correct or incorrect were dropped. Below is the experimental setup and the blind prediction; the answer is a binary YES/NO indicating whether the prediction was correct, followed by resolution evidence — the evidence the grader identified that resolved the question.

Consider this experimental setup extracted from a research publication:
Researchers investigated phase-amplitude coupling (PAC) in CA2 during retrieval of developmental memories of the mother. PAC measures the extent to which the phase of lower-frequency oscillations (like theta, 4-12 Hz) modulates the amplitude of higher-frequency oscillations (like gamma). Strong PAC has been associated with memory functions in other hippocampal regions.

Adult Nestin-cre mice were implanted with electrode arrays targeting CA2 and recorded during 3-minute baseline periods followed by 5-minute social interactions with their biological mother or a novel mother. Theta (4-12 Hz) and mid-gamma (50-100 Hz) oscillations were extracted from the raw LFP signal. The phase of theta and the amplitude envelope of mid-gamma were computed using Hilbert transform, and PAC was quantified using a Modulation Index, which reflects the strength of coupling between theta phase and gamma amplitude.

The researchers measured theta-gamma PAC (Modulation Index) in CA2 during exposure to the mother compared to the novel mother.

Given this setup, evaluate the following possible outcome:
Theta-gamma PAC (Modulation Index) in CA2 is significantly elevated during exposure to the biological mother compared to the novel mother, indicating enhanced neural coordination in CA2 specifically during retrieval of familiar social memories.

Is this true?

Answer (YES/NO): YES